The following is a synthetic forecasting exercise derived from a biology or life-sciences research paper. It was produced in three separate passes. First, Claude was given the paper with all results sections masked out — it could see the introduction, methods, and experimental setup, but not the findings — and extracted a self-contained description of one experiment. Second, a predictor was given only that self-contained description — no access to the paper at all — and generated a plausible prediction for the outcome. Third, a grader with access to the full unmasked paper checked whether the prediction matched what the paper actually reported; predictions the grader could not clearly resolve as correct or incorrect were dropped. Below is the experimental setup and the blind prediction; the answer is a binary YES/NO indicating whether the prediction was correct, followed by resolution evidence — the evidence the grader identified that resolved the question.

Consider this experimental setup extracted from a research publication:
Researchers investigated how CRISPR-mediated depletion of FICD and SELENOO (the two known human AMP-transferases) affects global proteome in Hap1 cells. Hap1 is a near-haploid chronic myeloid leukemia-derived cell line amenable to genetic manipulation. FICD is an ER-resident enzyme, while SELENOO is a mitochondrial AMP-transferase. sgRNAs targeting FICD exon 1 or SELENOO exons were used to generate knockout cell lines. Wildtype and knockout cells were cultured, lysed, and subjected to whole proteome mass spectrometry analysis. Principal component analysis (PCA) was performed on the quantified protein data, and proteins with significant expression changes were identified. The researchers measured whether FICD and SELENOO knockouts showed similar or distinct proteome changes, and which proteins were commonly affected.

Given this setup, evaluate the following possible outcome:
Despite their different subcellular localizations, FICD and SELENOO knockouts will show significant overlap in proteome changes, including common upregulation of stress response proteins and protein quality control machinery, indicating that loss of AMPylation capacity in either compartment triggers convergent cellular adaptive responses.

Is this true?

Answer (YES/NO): NO